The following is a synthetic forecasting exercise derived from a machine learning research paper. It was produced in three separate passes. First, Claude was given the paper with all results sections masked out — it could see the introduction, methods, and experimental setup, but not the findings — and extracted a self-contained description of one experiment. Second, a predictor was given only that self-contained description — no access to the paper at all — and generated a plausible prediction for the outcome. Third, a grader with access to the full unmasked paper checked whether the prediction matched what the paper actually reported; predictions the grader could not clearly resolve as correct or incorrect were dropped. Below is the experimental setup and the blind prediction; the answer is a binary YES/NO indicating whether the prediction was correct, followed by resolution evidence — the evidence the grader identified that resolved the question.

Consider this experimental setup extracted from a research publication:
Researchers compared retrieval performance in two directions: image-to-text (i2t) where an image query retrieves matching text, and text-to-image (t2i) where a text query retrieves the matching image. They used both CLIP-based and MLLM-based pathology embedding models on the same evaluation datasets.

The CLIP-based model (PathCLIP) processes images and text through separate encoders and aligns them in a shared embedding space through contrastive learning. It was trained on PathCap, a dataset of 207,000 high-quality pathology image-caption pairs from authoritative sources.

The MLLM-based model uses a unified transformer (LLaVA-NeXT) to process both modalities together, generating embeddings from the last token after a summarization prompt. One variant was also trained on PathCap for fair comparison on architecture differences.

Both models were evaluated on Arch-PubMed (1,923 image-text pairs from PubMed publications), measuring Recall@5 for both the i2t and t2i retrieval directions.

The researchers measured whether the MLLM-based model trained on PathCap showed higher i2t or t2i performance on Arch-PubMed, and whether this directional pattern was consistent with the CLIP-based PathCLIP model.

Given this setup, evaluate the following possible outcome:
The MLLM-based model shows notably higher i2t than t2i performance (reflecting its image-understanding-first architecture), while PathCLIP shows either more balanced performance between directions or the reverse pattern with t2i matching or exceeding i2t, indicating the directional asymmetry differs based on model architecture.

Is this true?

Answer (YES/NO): NO